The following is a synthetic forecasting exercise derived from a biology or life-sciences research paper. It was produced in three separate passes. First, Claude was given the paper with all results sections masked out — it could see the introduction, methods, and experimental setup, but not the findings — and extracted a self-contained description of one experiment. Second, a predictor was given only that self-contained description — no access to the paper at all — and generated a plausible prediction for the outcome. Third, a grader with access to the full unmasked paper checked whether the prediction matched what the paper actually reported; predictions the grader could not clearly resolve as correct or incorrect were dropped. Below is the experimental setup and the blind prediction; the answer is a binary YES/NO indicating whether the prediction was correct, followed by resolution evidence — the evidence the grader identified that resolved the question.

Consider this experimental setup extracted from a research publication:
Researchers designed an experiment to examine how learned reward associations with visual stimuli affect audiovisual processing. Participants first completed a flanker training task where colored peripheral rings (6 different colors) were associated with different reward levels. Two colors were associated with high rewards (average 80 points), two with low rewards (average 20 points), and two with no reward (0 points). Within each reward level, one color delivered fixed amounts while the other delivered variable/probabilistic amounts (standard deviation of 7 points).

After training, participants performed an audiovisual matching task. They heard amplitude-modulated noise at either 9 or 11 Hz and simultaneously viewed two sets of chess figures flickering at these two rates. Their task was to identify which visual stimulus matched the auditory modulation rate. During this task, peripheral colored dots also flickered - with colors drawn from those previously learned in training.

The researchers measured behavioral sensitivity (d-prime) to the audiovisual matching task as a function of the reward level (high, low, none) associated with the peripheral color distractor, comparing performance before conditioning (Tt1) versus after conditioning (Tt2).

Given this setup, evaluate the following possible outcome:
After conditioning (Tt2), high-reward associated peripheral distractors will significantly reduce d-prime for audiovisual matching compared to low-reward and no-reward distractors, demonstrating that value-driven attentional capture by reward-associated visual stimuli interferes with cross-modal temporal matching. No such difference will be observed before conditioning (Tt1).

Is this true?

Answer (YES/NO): YES